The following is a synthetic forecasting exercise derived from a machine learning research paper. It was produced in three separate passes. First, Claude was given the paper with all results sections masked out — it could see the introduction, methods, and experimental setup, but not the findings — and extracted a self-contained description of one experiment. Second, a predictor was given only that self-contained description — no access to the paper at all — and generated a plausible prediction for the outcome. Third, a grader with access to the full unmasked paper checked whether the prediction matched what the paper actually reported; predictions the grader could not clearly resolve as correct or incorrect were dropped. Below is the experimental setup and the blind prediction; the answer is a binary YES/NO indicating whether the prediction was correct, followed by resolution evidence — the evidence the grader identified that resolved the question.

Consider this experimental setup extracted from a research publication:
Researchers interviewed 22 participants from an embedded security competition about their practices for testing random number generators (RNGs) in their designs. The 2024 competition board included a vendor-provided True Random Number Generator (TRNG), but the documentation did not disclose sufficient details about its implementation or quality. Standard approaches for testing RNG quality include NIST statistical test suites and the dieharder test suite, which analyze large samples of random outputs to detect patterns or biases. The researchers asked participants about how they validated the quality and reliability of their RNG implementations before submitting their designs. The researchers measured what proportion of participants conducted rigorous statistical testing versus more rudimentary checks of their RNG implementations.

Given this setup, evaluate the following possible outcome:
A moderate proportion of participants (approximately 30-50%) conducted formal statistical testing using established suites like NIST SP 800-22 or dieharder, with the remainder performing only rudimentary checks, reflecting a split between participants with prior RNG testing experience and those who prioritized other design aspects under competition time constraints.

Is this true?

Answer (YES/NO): NO